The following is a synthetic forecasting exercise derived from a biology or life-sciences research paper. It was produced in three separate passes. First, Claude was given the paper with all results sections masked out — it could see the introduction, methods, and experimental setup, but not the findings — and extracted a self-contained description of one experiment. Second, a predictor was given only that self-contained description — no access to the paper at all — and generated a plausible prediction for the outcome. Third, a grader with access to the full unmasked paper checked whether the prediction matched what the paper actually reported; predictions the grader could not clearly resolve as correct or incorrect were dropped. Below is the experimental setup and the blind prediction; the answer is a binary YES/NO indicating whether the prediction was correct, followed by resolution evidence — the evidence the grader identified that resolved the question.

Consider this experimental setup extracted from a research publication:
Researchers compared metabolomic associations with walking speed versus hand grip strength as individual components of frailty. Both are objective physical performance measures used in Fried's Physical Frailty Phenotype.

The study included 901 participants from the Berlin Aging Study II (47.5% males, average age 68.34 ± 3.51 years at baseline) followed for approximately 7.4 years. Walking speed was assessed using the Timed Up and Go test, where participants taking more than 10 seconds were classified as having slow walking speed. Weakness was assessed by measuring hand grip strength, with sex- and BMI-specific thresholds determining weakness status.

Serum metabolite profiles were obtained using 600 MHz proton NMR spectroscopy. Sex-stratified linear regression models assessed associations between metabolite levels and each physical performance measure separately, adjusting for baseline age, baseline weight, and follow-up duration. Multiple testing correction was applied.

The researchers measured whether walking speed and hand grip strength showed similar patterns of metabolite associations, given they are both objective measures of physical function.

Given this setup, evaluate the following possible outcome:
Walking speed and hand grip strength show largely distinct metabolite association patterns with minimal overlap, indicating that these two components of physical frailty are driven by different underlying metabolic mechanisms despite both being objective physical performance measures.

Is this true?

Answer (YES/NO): YES